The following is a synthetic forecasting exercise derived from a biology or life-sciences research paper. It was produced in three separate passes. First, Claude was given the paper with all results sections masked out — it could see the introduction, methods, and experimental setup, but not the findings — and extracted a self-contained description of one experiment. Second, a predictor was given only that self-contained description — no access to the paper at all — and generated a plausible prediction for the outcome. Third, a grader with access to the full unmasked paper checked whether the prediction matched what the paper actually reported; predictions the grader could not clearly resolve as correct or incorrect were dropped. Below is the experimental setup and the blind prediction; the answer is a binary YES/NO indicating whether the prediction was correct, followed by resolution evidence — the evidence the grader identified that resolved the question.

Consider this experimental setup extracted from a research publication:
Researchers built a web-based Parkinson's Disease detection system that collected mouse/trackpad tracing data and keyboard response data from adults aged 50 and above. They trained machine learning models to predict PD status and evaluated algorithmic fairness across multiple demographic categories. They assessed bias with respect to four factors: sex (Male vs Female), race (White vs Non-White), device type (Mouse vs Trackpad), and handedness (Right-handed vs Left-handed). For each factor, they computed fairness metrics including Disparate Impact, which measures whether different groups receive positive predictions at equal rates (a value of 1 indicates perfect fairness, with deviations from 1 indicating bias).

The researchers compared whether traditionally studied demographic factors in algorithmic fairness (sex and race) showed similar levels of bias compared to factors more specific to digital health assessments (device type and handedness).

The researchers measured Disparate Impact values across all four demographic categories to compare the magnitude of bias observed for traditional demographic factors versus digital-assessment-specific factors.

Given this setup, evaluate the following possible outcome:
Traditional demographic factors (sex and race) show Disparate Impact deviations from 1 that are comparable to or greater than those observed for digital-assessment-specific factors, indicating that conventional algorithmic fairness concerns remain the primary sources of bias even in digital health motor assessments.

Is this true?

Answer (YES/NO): NO